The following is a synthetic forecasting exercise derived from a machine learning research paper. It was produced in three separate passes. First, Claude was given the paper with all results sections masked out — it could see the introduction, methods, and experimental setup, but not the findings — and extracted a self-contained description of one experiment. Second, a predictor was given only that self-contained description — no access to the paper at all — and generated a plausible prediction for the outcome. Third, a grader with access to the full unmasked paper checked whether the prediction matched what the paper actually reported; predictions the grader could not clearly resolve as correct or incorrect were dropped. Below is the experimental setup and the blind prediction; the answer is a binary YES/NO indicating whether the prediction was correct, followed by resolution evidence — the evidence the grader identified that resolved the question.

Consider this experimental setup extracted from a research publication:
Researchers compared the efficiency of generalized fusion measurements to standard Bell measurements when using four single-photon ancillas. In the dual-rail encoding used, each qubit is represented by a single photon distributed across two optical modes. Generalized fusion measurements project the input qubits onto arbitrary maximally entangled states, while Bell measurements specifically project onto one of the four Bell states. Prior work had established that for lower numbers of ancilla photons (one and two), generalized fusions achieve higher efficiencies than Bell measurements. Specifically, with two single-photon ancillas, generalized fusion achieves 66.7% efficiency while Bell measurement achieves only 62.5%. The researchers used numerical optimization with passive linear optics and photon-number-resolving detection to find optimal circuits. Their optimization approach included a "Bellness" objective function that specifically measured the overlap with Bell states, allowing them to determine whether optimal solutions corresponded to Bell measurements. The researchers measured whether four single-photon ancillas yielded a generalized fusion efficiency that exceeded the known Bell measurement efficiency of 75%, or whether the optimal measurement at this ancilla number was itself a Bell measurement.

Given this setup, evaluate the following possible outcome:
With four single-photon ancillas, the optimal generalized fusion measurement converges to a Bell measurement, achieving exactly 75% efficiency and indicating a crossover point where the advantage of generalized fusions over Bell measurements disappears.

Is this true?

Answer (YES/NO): YES